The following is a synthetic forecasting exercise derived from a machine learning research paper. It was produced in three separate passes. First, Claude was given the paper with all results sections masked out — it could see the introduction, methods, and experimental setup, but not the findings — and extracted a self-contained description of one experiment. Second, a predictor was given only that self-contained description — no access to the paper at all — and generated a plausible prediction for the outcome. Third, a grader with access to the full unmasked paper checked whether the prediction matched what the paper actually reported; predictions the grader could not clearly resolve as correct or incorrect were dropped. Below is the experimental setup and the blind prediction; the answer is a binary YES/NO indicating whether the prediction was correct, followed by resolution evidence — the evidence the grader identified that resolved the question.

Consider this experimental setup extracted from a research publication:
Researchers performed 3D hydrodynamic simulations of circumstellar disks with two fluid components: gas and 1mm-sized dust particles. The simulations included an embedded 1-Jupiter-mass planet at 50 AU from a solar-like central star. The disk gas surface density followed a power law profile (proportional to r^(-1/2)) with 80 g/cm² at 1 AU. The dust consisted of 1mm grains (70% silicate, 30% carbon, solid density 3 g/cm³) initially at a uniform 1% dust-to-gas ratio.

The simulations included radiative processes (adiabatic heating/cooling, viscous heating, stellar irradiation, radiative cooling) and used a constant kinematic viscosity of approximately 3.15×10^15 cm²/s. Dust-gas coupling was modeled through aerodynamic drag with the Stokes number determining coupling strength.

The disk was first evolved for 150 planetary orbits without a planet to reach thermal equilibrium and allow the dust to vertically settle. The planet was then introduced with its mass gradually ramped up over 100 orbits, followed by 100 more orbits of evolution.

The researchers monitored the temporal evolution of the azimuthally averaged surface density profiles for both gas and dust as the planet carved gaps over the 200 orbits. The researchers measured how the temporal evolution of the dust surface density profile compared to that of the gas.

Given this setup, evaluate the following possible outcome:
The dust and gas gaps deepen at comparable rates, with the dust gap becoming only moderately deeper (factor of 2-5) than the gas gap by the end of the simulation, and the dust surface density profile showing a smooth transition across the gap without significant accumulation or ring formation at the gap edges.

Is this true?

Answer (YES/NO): NO